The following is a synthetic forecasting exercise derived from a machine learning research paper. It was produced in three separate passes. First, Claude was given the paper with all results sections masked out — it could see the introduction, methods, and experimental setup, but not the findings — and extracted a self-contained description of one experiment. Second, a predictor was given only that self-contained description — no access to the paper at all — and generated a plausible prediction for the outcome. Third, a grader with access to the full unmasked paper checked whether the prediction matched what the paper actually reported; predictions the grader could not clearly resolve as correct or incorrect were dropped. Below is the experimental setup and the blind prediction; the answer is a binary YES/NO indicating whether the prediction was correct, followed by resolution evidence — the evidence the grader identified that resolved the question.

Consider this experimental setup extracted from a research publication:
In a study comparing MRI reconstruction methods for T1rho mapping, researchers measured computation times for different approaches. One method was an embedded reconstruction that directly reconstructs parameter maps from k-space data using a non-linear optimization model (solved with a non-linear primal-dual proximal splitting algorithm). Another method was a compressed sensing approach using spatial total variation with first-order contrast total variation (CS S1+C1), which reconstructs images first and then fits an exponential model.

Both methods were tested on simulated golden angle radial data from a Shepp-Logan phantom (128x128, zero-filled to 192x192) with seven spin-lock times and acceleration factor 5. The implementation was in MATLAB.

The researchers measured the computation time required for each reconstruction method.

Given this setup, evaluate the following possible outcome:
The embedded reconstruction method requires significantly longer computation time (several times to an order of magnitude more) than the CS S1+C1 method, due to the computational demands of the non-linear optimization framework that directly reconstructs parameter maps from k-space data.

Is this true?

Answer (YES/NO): YES